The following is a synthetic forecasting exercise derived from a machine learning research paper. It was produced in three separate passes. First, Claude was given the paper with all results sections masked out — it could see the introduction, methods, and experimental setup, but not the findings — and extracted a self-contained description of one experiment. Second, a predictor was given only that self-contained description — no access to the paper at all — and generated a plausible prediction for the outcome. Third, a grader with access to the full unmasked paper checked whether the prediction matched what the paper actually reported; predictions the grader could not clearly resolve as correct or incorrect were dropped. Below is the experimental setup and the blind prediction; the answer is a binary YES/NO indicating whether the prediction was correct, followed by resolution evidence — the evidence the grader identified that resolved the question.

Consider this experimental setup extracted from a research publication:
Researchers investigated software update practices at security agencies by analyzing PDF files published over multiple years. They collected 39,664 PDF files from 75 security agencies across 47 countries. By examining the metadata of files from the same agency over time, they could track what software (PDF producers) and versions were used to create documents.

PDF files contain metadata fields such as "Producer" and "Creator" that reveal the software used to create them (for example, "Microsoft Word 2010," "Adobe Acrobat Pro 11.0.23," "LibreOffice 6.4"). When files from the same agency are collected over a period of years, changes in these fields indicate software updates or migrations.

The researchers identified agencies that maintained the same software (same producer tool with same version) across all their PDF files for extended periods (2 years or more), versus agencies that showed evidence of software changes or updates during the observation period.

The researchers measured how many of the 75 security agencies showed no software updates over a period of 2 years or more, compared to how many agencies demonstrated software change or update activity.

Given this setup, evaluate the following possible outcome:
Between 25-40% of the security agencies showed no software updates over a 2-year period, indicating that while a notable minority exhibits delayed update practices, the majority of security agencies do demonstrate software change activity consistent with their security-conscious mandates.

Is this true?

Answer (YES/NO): YES